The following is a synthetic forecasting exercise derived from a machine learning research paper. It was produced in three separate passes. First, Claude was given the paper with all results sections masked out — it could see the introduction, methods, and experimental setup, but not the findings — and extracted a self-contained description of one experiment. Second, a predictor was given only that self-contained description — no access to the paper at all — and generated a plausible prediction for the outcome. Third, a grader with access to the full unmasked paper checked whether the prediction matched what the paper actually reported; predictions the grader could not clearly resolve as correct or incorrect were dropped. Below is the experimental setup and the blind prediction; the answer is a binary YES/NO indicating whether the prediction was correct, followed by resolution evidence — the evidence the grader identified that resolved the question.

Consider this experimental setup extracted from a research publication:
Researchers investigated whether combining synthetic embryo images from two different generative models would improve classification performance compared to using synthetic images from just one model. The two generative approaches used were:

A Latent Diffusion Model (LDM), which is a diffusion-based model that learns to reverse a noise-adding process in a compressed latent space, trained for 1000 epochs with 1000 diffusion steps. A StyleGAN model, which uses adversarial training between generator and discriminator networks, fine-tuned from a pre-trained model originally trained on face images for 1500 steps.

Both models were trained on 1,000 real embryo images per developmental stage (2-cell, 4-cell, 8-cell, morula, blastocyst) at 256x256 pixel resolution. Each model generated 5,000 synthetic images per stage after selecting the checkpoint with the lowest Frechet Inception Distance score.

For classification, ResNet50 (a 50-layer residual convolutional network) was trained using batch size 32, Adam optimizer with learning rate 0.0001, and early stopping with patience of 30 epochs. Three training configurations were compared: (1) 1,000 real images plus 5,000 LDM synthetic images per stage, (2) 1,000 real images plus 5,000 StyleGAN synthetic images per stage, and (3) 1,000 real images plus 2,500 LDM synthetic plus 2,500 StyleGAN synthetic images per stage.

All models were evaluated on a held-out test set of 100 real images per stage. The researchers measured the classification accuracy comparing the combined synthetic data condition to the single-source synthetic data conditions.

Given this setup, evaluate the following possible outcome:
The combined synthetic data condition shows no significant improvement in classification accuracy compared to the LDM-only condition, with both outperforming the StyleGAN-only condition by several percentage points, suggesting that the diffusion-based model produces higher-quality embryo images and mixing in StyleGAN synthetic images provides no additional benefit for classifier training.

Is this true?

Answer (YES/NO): NO